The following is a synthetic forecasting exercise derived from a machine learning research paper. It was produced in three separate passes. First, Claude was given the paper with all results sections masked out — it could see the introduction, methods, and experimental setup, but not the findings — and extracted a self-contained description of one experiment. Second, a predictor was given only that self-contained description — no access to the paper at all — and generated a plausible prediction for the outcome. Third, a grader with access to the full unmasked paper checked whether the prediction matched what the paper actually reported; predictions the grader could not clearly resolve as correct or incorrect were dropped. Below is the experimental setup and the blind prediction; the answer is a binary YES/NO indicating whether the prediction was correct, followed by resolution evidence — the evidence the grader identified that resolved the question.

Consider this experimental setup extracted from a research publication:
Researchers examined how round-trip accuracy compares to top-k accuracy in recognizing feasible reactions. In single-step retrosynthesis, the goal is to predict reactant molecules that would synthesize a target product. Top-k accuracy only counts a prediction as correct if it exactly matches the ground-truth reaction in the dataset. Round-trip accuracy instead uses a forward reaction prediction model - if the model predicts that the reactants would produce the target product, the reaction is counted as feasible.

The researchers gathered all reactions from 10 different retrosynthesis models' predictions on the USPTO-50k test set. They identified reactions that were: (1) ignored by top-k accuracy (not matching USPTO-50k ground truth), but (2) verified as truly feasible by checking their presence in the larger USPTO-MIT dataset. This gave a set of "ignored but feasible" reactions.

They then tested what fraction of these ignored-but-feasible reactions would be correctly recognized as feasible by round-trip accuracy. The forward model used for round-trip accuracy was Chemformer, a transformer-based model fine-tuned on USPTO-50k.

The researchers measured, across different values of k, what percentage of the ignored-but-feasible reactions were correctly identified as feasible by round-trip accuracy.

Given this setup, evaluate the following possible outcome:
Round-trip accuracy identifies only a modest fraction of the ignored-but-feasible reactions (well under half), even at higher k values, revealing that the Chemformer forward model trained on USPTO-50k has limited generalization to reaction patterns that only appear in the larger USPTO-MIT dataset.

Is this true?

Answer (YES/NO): NO